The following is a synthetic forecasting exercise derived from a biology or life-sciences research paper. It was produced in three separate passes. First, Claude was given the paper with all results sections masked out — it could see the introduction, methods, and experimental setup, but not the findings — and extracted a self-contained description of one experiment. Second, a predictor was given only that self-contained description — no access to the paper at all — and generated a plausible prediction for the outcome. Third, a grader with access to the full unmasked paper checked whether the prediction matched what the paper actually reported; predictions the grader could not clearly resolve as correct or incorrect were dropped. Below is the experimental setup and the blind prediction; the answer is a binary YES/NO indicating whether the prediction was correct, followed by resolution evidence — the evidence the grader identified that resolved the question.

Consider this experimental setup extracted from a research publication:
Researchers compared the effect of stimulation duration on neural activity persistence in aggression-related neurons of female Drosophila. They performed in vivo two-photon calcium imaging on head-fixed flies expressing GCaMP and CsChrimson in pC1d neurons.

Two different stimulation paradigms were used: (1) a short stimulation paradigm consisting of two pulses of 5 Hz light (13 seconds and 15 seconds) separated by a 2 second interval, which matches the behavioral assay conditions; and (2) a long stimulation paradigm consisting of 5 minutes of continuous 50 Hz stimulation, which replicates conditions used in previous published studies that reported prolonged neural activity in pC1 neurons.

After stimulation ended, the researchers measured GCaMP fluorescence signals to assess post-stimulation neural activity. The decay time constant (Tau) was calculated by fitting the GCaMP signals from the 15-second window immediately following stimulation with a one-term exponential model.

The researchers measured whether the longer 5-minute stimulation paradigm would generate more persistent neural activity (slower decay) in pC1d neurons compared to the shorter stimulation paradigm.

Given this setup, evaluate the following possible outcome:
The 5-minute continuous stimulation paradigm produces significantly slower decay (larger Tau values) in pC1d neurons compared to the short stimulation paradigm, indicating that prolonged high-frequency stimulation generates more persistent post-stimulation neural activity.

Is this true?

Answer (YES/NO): NO